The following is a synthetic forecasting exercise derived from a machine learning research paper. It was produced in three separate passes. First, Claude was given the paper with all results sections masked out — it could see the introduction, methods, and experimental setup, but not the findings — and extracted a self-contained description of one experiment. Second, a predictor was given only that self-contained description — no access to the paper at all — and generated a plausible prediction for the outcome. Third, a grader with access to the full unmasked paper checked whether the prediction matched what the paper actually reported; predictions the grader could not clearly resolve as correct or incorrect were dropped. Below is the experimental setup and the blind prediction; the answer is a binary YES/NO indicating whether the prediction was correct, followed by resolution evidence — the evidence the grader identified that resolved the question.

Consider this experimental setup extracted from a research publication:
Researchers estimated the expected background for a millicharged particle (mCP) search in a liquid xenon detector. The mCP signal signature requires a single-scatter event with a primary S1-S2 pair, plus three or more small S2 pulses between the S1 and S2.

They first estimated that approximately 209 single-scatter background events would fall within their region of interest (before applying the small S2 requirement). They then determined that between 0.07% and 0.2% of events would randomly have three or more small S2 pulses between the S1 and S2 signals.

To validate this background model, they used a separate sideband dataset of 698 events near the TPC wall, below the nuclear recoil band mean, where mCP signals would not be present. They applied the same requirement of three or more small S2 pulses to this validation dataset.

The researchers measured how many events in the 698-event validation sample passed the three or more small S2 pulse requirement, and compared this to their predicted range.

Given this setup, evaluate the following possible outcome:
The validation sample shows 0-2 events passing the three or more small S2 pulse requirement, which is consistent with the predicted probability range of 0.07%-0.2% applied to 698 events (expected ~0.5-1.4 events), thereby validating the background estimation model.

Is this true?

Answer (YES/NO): YES